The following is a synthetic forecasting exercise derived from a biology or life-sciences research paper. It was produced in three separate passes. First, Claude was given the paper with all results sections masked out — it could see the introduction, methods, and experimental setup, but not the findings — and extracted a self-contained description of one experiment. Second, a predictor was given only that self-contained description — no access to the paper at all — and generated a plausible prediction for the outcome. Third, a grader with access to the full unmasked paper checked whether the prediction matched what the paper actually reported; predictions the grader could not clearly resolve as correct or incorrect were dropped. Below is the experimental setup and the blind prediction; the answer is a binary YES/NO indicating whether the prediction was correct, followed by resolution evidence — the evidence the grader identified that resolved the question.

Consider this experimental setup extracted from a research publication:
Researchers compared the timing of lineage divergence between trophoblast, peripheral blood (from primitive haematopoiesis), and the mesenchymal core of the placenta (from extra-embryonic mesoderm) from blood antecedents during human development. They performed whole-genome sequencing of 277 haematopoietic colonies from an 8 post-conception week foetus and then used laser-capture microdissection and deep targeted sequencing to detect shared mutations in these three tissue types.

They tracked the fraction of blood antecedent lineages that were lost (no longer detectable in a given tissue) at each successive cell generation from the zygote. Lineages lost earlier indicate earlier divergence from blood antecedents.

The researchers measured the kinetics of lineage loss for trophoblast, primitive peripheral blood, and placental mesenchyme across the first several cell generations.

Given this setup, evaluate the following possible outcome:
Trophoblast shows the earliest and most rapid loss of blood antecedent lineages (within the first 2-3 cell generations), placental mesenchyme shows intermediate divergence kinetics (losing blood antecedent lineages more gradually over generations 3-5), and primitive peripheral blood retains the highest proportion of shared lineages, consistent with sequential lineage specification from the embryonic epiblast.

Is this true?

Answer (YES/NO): NO